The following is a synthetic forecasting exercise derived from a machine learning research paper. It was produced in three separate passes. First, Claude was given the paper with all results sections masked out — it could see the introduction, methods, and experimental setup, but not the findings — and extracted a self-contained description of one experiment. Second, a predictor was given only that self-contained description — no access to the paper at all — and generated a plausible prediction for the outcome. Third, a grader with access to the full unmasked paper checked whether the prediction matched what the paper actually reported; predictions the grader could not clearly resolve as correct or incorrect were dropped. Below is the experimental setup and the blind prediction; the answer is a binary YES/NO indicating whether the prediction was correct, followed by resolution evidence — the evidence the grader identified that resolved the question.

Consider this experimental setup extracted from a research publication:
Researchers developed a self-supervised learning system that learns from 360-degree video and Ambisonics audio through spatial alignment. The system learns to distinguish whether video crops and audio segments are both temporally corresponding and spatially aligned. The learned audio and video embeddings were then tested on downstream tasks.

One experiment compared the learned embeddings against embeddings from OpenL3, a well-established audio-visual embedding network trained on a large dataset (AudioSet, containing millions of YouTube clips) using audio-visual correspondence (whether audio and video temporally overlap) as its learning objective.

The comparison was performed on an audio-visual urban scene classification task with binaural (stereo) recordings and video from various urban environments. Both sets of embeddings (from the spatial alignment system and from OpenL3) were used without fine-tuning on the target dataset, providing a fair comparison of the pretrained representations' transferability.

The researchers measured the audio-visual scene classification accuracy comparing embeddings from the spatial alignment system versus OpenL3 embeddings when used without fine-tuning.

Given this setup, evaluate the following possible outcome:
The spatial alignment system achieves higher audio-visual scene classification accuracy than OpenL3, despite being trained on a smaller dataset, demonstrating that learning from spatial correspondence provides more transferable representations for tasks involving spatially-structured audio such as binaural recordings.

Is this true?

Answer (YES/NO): NO